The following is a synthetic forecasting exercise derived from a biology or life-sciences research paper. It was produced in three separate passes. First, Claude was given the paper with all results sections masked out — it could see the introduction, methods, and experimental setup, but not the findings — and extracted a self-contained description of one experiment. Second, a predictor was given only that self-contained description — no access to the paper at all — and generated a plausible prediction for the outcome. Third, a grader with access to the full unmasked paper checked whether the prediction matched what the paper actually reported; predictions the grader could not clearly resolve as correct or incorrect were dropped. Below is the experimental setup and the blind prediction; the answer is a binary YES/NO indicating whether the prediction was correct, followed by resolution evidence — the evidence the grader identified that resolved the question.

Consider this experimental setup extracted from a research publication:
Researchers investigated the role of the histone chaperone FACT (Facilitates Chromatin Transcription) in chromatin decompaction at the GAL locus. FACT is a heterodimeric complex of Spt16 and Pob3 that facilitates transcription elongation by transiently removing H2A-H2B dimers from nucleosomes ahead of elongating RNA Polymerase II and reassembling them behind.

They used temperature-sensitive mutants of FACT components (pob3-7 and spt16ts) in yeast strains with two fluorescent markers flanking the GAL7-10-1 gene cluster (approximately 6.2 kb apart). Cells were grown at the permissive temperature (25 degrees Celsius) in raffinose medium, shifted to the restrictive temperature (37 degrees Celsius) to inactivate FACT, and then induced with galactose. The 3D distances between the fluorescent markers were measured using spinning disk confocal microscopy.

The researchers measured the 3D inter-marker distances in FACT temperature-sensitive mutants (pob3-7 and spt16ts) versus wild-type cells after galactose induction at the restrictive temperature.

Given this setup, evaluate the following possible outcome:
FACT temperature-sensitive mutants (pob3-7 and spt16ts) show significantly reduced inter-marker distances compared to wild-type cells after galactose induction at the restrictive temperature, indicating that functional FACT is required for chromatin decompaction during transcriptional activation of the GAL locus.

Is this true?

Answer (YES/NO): YES